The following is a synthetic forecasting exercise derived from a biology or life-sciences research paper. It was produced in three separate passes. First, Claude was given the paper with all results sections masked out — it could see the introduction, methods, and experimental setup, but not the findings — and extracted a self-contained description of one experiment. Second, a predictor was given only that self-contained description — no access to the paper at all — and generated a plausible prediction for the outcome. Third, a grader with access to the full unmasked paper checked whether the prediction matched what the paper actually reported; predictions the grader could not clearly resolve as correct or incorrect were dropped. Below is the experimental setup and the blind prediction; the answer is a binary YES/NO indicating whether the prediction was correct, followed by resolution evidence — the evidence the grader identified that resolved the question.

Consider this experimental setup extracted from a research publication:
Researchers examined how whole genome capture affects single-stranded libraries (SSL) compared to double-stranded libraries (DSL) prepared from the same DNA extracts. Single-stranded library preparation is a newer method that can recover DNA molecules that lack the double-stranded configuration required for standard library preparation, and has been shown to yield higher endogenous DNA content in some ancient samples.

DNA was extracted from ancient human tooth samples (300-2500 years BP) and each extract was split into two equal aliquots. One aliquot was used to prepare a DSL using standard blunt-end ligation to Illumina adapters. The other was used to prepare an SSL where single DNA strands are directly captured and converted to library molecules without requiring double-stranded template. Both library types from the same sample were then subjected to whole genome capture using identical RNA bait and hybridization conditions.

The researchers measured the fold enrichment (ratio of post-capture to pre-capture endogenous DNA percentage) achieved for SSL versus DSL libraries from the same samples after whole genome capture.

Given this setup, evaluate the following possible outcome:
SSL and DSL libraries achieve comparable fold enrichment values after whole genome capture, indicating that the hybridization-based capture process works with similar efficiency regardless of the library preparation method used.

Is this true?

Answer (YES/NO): NO